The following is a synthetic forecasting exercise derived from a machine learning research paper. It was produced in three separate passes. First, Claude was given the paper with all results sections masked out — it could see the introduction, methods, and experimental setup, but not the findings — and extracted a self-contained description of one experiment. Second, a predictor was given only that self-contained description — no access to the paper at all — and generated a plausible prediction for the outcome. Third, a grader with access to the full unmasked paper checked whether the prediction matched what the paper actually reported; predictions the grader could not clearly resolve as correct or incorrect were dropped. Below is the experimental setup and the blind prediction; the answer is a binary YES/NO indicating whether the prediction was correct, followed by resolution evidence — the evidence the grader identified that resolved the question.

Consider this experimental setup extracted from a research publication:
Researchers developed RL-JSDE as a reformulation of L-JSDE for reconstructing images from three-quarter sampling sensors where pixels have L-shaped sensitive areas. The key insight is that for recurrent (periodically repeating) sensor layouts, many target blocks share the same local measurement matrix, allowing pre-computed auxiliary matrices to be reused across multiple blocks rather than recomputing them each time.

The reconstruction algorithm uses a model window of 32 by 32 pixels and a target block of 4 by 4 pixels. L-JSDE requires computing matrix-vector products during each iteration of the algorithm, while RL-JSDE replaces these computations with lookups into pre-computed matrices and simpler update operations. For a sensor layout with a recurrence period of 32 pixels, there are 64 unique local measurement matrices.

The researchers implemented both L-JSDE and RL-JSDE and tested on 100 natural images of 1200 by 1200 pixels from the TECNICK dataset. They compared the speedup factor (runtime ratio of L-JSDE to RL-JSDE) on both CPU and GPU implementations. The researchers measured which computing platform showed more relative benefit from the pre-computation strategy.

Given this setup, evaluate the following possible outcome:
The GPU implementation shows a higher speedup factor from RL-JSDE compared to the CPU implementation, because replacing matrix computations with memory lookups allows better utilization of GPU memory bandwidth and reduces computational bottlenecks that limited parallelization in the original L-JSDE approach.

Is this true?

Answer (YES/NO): YES